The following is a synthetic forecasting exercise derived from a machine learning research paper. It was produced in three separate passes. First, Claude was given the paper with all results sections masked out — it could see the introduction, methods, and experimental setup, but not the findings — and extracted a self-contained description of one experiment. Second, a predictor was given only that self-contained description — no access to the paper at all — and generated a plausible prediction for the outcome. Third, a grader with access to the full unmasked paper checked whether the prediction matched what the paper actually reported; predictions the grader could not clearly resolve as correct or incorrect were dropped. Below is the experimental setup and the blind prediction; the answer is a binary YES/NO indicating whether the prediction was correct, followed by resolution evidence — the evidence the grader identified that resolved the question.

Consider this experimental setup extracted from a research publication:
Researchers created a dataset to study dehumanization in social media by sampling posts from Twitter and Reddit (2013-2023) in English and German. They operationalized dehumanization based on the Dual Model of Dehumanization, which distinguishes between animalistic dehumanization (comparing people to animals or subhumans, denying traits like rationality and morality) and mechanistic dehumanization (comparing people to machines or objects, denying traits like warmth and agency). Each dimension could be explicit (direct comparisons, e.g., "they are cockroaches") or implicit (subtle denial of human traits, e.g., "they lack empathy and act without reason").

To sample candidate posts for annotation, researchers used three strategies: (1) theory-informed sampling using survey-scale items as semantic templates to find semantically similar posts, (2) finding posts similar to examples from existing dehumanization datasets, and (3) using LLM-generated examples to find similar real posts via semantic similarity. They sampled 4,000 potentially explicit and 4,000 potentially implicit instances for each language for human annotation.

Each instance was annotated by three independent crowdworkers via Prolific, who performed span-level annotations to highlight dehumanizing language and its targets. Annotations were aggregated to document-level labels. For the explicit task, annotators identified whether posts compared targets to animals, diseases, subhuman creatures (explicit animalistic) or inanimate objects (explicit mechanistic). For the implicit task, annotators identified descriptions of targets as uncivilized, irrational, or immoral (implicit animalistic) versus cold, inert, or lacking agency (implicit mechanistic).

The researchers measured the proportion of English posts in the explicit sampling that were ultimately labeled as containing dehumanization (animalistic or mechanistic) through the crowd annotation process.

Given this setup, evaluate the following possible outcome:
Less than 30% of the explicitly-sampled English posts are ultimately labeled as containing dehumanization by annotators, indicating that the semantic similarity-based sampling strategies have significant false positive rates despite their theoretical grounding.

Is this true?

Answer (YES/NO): NO